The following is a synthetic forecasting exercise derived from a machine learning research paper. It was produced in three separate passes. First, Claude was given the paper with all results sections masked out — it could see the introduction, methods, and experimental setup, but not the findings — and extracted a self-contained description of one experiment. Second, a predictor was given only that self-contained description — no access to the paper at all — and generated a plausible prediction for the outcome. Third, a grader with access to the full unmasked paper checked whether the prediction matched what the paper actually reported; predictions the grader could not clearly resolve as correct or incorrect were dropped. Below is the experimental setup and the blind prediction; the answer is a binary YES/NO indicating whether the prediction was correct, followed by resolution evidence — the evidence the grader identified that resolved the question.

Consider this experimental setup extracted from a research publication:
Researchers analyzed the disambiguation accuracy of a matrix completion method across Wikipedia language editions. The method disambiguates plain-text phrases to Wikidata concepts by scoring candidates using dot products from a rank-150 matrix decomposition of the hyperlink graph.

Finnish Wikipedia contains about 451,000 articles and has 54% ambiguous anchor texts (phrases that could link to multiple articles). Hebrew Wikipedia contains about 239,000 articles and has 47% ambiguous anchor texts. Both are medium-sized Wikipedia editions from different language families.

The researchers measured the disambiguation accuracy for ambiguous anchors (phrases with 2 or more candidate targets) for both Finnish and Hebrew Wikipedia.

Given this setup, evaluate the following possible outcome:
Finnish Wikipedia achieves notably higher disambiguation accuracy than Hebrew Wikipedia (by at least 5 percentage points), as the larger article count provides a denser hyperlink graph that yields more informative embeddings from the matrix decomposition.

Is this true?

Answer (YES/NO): NO